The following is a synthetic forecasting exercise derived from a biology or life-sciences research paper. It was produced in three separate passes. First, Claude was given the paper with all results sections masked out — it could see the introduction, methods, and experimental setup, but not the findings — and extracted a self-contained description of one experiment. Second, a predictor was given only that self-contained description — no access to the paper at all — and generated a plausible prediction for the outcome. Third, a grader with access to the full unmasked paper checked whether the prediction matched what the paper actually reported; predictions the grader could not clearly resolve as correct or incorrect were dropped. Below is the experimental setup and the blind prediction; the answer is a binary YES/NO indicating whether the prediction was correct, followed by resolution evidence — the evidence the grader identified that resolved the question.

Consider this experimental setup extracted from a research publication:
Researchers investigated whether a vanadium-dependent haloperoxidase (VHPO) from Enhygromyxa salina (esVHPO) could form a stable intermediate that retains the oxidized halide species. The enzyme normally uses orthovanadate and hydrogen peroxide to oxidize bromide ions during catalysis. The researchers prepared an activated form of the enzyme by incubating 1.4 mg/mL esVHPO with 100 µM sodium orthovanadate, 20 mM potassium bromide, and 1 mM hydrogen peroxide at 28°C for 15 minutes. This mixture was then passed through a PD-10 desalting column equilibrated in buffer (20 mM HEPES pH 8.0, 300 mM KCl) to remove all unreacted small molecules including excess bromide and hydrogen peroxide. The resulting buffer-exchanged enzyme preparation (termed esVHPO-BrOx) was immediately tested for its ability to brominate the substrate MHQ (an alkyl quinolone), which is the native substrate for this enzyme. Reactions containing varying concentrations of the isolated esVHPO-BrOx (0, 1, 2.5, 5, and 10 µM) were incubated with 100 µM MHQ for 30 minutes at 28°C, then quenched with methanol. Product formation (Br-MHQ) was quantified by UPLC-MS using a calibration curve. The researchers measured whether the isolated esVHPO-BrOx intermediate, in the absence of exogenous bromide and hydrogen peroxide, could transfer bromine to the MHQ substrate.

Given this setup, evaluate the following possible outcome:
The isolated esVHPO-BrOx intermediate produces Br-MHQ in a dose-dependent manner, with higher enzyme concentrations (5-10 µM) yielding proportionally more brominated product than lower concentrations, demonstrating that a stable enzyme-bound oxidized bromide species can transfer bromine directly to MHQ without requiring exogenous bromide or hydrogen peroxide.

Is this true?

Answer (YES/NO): YES